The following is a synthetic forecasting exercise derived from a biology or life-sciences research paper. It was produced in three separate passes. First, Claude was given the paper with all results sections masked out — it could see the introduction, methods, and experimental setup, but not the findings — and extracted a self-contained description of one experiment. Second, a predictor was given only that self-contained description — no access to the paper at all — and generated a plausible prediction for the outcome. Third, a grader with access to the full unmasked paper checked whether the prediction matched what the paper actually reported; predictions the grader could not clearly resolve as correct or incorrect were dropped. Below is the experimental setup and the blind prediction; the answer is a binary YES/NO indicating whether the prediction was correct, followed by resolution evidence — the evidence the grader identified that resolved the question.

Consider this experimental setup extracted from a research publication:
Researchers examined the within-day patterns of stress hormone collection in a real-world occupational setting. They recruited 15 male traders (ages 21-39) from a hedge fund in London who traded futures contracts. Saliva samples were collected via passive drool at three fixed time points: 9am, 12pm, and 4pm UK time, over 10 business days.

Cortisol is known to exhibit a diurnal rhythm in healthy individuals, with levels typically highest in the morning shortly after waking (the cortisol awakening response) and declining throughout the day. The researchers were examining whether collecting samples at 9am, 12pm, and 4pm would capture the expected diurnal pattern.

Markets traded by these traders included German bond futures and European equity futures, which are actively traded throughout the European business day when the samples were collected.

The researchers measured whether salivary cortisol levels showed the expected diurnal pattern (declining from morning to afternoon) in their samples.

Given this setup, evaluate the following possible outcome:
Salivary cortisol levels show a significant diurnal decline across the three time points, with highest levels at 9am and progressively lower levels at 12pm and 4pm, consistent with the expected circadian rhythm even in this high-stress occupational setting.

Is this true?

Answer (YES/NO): YES